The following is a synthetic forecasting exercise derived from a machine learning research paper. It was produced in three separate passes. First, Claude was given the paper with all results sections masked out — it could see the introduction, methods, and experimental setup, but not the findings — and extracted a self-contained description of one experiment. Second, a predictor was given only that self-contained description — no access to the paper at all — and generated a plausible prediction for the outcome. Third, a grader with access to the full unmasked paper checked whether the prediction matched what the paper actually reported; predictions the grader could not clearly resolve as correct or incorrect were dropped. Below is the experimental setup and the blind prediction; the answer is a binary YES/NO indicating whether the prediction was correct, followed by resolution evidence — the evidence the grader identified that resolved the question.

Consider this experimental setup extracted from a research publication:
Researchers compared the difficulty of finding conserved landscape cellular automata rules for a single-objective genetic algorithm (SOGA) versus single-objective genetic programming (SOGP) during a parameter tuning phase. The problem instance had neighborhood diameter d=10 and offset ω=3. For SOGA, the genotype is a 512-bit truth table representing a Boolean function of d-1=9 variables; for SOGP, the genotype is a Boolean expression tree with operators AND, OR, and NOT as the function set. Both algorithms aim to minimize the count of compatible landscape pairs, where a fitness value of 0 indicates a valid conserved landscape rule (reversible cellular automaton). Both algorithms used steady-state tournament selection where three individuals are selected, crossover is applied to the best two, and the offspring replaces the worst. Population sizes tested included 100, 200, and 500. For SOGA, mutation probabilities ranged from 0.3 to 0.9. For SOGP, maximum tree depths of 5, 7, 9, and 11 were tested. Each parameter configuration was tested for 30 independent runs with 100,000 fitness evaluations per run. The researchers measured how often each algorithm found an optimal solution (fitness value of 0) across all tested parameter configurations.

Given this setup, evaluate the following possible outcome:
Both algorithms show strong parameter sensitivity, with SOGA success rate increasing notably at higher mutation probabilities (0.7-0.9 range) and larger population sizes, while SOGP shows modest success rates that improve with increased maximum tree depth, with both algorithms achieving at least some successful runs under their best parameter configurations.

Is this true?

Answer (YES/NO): NO